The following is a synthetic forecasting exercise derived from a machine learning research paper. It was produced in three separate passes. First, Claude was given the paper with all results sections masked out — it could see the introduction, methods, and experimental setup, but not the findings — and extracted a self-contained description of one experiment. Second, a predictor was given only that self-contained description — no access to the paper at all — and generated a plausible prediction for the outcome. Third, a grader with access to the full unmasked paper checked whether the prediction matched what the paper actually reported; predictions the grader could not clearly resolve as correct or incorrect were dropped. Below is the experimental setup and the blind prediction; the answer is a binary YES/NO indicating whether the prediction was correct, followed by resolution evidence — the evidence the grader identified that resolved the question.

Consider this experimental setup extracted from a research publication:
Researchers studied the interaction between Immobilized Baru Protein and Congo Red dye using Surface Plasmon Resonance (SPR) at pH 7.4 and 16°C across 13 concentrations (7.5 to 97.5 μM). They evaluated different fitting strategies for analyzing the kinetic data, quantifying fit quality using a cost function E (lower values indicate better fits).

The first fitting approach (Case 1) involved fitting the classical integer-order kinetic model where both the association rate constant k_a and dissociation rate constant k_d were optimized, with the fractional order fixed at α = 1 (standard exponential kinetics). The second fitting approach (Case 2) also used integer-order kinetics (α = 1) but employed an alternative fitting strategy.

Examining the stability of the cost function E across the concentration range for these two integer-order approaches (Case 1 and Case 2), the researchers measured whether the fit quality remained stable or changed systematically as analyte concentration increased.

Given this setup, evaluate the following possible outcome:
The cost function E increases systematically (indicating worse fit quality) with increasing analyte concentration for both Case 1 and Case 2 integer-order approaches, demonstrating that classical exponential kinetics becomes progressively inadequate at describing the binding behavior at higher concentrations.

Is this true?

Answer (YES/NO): NO